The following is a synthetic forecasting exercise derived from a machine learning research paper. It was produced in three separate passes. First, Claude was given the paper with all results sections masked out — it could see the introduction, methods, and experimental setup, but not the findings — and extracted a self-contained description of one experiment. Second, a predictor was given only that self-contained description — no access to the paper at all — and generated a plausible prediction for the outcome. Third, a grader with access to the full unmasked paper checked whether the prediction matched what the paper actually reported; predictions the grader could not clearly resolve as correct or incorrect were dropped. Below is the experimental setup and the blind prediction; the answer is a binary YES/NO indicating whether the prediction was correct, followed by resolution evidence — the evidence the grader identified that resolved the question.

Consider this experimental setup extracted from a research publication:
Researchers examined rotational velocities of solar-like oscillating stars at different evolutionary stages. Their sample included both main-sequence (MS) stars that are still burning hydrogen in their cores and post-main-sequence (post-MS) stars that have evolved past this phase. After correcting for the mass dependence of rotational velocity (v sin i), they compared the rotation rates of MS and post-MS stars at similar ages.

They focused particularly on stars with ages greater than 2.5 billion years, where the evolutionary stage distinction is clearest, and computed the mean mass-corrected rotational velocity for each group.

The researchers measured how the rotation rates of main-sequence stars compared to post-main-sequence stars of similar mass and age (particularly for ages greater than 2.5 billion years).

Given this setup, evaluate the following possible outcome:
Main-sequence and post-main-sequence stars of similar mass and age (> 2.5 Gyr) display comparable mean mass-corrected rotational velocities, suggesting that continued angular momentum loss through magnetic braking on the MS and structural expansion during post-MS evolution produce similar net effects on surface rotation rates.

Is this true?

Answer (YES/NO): NO